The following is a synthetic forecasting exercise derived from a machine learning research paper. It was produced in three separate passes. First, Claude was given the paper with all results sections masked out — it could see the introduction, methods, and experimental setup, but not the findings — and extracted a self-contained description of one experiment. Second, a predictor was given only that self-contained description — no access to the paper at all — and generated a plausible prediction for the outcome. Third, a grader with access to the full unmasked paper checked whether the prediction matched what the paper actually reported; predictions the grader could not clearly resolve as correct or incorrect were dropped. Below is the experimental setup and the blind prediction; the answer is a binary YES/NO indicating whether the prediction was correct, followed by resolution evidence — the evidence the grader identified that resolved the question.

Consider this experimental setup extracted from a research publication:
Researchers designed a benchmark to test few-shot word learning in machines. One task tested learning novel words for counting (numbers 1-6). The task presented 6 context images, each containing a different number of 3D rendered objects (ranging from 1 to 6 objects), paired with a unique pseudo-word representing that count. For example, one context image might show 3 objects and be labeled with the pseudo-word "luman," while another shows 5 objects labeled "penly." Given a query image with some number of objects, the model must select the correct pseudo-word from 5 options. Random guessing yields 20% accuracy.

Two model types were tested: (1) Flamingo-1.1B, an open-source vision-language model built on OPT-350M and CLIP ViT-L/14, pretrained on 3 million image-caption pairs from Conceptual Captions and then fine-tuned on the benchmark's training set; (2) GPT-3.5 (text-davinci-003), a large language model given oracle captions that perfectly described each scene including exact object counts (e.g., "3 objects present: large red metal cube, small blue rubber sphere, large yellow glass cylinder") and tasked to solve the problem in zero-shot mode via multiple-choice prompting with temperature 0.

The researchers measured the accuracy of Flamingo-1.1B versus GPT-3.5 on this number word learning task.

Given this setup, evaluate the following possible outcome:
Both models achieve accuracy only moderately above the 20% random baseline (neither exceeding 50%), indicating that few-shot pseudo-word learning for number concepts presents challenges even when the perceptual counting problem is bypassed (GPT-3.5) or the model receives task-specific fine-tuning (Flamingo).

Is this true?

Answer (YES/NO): NO